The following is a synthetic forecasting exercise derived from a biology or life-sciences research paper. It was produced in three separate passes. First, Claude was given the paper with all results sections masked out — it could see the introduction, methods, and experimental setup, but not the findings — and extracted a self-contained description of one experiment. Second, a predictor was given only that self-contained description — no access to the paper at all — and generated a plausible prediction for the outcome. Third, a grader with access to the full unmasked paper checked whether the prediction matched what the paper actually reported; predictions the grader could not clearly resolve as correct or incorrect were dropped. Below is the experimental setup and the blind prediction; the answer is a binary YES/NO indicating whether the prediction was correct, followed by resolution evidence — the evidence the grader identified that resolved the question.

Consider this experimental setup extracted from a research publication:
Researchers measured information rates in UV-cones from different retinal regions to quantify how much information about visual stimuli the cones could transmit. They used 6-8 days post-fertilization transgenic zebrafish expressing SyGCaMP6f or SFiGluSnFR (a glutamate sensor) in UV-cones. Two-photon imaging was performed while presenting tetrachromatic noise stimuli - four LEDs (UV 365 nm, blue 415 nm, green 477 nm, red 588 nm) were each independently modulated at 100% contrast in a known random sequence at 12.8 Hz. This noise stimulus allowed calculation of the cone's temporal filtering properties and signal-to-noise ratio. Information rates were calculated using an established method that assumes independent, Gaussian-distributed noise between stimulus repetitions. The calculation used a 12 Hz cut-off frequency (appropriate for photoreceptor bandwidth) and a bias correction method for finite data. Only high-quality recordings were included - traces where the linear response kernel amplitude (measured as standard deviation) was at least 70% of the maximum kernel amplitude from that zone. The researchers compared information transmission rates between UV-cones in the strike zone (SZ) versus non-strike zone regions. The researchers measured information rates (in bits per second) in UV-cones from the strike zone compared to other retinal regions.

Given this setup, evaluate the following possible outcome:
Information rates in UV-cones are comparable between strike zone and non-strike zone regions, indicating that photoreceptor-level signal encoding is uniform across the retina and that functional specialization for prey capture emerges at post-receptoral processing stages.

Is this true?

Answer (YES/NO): NO